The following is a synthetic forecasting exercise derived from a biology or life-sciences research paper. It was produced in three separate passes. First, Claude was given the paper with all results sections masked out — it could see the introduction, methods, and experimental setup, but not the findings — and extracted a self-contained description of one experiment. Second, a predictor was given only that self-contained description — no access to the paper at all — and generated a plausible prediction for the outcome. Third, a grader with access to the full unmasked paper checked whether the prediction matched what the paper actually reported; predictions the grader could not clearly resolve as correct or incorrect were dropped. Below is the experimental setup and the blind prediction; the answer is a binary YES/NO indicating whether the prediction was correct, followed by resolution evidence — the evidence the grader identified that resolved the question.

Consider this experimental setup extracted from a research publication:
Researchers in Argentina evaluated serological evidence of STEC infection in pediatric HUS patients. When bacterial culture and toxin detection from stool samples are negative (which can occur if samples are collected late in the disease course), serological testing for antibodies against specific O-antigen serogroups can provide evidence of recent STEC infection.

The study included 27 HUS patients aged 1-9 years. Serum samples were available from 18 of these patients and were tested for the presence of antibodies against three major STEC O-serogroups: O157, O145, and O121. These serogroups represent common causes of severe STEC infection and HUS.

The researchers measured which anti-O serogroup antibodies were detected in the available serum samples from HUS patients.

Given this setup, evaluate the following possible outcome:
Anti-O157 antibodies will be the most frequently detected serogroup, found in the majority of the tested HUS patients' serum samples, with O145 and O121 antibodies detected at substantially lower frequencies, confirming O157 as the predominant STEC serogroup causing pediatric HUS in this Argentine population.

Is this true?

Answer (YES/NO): NO